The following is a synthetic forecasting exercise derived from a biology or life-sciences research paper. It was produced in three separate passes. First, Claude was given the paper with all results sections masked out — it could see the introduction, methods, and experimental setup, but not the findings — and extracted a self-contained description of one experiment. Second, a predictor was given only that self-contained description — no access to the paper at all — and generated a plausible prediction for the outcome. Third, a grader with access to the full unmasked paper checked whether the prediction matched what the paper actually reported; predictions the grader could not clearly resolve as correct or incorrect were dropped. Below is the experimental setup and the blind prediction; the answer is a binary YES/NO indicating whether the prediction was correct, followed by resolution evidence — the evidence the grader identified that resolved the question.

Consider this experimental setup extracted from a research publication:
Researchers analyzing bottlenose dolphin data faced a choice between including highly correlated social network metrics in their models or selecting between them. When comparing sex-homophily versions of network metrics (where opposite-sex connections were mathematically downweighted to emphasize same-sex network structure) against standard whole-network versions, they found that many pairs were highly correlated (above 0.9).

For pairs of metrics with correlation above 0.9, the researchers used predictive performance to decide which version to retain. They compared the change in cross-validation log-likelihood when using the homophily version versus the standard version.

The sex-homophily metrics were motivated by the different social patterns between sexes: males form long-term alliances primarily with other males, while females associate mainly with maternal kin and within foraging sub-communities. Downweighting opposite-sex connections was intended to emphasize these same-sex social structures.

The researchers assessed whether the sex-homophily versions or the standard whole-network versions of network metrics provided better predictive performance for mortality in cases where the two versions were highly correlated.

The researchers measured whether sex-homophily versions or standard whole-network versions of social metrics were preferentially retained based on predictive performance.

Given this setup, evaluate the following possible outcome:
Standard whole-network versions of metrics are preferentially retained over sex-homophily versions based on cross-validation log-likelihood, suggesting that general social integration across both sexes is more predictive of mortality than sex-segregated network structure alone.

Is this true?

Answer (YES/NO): NO